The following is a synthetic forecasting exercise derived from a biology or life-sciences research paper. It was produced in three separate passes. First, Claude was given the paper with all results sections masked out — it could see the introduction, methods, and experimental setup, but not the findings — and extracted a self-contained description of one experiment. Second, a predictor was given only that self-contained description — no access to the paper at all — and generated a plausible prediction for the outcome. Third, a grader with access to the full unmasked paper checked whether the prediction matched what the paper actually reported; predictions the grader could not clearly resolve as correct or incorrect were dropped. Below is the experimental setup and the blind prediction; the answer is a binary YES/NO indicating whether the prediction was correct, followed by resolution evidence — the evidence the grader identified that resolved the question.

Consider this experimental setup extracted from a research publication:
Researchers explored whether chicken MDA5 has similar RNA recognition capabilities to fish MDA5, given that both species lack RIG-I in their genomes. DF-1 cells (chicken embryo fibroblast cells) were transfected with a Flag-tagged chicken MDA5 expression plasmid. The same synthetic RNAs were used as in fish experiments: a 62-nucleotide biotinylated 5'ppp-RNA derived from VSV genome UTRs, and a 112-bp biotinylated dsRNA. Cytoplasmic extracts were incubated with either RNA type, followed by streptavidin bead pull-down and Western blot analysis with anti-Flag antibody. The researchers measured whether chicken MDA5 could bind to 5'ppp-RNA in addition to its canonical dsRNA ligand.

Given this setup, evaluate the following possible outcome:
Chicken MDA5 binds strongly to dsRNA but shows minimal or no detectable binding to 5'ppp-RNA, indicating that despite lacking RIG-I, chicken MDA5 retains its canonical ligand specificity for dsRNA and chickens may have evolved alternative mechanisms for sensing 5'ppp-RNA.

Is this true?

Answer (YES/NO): NO